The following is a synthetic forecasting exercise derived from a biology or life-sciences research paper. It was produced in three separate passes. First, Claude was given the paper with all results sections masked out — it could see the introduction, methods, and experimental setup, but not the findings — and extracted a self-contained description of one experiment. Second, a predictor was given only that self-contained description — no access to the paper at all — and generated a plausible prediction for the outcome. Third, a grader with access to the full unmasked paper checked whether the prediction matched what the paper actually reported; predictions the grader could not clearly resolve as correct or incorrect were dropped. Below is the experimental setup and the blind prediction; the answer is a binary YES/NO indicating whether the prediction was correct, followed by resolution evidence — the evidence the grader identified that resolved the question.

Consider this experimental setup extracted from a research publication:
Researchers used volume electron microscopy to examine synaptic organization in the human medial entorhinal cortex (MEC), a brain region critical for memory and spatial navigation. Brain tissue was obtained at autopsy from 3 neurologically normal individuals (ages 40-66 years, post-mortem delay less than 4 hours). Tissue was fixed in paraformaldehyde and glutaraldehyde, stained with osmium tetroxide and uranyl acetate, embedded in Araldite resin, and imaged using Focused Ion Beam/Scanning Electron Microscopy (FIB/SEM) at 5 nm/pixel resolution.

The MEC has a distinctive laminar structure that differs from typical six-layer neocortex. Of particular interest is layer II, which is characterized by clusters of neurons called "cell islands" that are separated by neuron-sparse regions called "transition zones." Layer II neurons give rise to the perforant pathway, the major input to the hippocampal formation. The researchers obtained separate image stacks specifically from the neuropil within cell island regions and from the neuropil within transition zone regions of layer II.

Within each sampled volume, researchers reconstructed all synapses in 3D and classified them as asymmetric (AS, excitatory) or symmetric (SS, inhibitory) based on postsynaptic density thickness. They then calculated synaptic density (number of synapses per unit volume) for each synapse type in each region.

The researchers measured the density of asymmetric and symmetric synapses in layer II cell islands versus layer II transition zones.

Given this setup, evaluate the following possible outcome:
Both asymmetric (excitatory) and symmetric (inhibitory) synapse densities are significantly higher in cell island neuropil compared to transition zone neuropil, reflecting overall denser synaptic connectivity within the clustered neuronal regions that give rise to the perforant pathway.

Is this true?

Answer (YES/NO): NO